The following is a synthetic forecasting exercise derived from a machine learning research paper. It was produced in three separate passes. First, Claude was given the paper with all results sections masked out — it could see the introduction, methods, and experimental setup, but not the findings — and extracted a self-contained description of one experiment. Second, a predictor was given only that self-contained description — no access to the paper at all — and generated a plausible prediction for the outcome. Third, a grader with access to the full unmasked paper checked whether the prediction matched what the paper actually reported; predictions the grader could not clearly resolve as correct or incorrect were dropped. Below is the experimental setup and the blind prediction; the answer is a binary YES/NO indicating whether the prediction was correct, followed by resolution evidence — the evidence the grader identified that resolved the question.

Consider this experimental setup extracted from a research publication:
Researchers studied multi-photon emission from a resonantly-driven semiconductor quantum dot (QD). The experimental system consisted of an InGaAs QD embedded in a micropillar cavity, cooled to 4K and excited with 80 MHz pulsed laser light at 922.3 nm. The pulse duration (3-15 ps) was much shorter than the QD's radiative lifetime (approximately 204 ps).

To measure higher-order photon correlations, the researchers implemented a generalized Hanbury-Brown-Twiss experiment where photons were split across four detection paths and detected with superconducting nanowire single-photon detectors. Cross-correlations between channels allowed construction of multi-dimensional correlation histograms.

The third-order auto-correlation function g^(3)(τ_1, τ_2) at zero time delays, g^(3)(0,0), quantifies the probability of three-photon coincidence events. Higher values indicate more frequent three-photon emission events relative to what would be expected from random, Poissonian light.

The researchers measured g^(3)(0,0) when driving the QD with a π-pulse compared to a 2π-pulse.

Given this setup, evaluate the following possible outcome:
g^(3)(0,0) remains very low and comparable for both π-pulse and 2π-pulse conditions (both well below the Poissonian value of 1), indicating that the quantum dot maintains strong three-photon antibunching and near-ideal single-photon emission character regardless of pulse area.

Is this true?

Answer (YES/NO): NO